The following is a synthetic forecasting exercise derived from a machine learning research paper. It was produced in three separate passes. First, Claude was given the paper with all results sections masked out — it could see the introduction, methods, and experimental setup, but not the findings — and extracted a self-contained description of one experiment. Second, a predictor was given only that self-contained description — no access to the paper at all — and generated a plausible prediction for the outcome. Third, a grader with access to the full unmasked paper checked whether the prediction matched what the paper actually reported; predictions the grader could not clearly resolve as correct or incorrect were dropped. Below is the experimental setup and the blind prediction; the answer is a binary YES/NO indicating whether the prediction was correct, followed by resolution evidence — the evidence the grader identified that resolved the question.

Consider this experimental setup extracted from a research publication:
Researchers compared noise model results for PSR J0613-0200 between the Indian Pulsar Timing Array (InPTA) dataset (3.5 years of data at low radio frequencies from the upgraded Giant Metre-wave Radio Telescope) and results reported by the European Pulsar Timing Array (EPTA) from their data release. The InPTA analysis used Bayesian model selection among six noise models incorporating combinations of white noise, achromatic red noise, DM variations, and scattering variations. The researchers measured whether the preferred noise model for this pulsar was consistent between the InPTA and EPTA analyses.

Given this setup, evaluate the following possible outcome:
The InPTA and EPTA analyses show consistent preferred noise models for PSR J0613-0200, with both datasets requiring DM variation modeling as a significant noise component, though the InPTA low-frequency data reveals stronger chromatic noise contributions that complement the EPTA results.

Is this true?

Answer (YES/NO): NO